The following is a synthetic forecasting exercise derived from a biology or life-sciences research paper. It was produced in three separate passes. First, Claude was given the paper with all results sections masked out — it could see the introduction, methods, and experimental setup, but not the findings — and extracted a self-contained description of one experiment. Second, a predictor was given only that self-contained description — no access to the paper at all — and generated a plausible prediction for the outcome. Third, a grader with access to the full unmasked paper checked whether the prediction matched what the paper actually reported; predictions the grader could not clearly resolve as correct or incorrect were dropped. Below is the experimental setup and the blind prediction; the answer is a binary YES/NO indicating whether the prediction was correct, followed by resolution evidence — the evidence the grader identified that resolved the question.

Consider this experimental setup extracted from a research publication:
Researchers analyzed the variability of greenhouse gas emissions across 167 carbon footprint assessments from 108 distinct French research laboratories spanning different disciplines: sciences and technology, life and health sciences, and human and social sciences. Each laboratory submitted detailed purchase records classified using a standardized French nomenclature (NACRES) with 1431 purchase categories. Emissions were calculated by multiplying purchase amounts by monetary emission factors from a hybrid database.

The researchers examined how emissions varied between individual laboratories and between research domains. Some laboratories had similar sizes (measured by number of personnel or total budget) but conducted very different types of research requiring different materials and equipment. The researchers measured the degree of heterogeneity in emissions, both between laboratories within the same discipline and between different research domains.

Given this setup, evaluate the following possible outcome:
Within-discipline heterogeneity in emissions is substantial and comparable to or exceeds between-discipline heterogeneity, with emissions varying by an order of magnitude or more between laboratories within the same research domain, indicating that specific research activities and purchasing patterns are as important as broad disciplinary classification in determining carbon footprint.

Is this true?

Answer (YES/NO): NO